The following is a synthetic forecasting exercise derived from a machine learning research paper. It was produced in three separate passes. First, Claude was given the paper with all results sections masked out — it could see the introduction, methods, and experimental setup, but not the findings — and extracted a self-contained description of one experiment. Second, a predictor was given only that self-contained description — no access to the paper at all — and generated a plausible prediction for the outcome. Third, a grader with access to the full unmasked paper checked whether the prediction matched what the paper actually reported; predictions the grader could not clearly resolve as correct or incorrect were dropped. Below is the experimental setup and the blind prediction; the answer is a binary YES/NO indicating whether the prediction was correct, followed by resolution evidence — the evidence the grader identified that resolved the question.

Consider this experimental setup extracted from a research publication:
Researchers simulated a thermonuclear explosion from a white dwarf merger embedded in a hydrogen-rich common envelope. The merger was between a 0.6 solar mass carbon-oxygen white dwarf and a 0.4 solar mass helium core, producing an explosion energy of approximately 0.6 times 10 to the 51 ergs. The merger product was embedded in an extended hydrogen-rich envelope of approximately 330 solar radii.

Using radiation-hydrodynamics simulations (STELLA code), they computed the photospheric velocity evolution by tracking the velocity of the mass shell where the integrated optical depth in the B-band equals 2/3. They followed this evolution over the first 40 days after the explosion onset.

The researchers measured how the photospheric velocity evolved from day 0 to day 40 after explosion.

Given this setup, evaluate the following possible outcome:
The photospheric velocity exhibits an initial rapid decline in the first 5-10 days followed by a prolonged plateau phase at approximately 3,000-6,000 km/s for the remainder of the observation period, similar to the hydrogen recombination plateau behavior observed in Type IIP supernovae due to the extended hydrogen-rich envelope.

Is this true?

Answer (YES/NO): NO